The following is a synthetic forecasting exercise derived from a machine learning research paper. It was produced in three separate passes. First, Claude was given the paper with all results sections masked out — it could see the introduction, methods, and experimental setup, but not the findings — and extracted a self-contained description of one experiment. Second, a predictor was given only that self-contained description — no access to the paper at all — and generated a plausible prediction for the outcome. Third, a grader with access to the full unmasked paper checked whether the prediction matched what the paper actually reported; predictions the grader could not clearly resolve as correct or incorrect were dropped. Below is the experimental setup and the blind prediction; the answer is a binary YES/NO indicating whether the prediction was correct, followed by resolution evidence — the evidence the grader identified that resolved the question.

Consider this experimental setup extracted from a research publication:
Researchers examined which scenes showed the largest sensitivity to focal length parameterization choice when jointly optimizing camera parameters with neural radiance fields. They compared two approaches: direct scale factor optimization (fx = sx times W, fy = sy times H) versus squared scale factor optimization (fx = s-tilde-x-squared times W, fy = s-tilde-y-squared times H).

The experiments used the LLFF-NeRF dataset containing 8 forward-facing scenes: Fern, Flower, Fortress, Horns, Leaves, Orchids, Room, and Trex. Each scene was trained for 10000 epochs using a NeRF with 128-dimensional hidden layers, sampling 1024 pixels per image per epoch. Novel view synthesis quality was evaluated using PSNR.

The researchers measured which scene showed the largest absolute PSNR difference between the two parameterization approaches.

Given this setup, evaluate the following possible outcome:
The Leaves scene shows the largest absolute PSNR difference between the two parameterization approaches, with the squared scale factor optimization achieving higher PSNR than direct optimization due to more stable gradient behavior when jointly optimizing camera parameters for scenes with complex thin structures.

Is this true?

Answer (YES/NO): NO